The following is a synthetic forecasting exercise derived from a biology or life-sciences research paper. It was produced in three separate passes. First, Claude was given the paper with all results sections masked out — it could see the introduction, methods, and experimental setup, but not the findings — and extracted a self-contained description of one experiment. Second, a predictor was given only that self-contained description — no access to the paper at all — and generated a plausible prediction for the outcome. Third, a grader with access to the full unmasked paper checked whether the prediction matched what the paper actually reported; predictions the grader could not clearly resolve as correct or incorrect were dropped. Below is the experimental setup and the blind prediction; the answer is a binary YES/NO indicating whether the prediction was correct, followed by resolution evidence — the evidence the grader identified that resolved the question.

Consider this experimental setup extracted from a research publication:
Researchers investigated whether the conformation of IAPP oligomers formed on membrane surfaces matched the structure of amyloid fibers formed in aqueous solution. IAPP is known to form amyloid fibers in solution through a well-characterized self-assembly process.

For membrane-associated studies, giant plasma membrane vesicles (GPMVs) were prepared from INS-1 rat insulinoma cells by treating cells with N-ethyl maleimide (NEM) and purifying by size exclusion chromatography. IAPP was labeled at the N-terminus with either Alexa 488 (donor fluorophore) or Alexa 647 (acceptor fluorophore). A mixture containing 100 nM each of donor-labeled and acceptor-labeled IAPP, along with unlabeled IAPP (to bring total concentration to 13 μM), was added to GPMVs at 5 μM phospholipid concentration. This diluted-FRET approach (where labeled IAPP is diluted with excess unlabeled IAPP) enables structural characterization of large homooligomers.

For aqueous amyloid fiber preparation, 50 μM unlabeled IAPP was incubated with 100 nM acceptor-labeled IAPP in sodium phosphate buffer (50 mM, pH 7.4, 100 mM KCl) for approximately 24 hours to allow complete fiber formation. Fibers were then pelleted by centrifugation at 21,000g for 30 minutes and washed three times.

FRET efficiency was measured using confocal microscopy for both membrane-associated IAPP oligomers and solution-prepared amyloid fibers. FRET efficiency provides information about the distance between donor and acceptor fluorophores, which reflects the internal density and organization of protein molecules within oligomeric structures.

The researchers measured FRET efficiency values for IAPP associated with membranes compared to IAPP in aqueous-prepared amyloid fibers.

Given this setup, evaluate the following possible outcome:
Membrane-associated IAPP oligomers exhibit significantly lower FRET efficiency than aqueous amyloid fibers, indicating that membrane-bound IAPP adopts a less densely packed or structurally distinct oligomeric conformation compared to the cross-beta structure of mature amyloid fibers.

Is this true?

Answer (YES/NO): YES